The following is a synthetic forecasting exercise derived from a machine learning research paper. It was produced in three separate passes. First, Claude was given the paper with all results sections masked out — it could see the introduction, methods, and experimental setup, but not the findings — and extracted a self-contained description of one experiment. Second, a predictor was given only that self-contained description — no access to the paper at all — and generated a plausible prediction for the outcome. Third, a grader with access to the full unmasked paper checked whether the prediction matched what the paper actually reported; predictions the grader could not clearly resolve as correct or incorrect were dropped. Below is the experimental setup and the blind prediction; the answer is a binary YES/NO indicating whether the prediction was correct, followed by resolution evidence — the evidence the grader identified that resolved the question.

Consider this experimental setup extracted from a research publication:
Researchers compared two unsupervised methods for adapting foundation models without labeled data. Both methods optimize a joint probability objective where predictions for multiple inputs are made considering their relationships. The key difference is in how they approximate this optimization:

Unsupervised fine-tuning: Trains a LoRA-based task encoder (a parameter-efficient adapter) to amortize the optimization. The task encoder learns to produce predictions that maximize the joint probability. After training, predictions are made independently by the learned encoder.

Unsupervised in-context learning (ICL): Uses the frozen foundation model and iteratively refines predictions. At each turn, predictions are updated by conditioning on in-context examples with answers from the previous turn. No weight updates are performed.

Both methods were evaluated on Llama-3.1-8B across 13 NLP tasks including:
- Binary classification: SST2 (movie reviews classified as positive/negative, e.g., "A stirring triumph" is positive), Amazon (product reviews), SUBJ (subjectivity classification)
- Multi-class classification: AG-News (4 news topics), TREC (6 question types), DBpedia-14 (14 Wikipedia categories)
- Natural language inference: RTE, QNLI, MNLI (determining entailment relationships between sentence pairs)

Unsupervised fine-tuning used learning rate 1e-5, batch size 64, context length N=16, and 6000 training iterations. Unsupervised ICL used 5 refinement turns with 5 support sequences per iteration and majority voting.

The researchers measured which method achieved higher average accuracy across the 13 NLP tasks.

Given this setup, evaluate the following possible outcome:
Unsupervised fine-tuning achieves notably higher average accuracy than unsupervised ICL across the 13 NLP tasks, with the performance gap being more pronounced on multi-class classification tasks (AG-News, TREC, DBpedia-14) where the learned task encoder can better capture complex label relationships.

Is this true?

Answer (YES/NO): NO